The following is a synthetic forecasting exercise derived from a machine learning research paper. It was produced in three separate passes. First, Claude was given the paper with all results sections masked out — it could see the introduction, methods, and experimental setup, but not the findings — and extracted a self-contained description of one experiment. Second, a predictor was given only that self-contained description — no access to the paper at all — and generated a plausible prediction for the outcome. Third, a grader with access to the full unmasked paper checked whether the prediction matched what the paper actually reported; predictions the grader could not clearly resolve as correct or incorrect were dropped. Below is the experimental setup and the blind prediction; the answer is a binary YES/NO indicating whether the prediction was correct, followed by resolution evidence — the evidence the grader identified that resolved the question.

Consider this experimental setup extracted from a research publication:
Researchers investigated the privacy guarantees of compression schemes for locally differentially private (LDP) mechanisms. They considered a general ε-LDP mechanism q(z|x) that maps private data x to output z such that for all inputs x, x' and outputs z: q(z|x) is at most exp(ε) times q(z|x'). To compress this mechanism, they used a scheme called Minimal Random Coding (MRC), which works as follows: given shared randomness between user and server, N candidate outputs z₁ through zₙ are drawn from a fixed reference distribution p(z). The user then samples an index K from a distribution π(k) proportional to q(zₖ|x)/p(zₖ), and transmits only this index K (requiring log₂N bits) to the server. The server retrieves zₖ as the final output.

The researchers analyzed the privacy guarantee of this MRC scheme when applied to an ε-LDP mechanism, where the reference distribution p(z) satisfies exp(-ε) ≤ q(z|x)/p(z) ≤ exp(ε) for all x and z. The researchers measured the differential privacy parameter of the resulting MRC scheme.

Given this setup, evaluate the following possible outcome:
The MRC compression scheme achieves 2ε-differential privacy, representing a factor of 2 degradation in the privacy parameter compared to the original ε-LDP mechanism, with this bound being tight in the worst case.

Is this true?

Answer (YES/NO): NO